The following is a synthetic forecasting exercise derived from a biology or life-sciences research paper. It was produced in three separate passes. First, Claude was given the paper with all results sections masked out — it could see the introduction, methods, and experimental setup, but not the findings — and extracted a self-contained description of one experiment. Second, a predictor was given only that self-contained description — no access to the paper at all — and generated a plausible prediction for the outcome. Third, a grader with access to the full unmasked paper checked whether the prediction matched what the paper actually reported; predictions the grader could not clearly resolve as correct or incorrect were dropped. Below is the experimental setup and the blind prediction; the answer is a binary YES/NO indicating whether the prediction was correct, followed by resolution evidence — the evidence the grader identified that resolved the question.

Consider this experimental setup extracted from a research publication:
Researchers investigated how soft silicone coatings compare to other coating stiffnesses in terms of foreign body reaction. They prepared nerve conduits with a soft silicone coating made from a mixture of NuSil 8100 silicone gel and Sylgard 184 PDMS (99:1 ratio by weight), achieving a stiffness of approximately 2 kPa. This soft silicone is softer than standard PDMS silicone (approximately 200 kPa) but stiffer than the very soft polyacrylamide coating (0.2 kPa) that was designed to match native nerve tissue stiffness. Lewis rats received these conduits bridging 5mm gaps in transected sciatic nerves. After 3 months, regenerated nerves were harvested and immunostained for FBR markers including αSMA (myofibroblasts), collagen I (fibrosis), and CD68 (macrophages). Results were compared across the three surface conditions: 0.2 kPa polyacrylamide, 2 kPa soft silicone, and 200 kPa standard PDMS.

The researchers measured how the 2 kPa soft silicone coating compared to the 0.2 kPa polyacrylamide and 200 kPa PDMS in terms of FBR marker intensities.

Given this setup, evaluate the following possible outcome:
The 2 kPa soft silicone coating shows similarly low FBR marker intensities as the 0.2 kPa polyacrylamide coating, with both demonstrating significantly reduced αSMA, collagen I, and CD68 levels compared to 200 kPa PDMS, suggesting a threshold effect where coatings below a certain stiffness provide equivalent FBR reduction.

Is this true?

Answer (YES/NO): NO